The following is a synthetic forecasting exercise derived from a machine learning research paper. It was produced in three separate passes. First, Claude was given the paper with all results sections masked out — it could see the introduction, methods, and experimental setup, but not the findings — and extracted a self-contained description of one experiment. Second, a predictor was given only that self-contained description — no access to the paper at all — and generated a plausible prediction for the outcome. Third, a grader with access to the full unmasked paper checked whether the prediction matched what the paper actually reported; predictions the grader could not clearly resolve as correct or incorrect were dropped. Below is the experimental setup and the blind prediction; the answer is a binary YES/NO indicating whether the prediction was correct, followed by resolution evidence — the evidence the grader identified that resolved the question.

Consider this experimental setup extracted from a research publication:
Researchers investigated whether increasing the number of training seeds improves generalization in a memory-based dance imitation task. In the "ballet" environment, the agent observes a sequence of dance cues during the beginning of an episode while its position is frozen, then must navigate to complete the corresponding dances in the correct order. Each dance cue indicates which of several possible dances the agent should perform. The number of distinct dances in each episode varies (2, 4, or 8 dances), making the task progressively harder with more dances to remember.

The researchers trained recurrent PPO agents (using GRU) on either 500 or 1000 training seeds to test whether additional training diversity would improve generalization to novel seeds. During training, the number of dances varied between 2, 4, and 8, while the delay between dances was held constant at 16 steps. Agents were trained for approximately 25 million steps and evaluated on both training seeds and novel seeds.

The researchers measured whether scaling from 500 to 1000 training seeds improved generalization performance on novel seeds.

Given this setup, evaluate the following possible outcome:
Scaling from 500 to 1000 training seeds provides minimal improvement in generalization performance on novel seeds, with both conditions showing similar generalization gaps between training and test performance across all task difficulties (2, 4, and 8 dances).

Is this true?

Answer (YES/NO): YES